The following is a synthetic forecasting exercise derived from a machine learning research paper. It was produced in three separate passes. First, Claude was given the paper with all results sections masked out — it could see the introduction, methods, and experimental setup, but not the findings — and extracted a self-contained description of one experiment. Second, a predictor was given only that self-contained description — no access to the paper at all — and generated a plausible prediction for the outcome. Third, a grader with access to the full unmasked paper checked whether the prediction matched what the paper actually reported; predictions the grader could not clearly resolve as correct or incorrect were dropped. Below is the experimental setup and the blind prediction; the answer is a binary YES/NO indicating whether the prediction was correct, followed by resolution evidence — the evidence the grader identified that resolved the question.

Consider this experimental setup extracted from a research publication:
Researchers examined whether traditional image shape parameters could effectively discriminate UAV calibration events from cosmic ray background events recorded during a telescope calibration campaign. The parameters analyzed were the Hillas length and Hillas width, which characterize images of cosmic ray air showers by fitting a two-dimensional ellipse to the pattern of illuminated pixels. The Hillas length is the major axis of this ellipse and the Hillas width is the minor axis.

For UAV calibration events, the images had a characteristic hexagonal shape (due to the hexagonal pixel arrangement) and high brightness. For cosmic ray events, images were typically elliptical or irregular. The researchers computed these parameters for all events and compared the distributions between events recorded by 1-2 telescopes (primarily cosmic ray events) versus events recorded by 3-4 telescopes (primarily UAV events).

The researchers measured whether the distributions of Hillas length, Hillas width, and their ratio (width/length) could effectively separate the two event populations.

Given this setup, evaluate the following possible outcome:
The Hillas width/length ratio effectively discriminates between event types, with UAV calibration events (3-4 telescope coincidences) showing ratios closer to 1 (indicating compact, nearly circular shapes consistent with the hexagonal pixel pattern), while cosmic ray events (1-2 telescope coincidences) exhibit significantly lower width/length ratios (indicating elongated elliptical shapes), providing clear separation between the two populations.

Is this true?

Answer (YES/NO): NO